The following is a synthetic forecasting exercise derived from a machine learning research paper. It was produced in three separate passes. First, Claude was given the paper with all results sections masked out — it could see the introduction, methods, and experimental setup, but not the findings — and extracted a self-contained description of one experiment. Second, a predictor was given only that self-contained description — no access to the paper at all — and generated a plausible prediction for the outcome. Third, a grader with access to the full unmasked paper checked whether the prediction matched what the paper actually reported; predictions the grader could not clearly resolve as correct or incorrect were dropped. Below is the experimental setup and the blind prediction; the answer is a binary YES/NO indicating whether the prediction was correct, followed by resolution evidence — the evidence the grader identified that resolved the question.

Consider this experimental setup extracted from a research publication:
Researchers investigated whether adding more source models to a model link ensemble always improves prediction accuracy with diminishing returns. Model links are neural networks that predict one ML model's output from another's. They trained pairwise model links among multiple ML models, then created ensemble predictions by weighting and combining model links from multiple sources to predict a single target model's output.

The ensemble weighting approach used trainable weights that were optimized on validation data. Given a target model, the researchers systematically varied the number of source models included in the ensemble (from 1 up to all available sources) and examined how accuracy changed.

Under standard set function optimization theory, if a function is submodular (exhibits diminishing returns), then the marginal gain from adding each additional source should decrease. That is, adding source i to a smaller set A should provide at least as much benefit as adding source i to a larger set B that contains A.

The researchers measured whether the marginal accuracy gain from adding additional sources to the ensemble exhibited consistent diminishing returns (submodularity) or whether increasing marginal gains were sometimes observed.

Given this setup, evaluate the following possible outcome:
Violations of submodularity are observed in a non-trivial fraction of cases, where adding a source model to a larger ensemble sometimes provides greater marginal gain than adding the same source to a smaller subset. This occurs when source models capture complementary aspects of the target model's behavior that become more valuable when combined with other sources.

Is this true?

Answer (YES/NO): YES